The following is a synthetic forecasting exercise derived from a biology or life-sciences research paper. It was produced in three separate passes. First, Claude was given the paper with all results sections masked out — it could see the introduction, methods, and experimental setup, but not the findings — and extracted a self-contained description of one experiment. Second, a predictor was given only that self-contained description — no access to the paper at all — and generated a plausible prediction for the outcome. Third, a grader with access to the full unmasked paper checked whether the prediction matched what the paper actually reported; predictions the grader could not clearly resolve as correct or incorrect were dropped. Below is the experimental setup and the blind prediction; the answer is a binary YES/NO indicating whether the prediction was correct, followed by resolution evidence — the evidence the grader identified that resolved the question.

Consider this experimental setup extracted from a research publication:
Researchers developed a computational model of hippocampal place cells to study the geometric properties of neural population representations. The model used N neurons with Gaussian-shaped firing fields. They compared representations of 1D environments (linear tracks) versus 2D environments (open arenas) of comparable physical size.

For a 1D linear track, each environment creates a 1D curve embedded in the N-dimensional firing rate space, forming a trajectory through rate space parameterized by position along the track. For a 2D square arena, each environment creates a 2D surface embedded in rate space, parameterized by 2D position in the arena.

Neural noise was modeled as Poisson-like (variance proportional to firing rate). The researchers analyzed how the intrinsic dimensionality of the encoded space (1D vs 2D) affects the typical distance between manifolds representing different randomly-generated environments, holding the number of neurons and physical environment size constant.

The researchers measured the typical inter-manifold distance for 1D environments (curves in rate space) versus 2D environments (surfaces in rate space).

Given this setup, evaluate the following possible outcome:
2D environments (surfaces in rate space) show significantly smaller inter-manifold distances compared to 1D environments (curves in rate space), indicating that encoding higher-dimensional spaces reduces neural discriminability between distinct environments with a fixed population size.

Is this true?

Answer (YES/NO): YES